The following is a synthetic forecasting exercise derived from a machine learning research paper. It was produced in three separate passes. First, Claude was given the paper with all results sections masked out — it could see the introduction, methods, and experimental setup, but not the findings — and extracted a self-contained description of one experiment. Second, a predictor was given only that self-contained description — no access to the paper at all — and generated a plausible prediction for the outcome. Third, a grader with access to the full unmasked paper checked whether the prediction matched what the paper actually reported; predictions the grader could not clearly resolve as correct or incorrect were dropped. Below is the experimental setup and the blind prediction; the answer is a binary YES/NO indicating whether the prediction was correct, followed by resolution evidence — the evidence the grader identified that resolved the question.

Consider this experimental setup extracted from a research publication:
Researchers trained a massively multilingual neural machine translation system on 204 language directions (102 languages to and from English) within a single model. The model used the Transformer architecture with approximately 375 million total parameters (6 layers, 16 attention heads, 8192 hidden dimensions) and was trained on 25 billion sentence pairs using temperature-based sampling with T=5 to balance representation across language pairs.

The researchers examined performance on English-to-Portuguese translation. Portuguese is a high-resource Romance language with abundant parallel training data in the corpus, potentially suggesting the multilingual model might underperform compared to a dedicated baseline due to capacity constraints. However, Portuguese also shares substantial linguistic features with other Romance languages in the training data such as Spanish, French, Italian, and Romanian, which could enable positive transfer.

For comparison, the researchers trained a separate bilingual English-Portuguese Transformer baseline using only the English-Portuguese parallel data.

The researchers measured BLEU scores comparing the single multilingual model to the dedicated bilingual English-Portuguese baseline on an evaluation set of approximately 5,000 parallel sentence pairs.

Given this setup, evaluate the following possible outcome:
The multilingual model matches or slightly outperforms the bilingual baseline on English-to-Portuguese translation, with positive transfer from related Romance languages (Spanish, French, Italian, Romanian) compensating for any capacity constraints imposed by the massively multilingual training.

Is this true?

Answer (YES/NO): YES